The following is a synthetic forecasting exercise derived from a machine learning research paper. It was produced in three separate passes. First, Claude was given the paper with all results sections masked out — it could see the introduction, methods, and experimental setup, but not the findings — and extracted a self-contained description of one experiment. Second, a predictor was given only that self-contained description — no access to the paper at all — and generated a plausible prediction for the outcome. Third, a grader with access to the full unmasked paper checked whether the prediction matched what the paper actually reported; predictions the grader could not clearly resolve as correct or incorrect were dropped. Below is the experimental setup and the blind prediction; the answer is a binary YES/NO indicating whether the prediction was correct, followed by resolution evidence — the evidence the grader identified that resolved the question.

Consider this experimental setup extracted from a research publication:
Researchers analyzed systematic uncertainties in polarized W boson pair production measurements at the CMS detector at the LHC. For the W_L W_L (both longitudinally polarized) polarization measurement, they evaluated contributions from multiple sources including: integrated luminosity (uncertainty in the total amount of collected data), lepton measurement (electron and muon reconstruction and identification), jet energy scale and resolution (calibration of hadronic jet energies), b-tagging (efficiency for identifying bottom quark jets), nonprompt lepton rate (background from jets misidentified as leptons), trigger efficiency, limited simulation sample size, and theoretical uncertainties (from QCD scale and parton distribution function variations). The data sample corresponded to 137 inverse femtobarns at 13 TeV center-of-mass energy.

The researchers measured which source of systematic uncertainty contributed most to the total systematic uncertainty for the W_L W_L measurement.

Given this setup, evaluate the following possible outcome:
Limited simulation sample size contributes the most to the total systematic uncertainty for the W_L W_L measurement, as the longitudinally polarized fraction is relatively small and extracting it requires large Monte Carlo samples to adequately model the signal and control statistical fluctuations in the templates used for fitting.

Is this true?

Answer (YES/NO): YES